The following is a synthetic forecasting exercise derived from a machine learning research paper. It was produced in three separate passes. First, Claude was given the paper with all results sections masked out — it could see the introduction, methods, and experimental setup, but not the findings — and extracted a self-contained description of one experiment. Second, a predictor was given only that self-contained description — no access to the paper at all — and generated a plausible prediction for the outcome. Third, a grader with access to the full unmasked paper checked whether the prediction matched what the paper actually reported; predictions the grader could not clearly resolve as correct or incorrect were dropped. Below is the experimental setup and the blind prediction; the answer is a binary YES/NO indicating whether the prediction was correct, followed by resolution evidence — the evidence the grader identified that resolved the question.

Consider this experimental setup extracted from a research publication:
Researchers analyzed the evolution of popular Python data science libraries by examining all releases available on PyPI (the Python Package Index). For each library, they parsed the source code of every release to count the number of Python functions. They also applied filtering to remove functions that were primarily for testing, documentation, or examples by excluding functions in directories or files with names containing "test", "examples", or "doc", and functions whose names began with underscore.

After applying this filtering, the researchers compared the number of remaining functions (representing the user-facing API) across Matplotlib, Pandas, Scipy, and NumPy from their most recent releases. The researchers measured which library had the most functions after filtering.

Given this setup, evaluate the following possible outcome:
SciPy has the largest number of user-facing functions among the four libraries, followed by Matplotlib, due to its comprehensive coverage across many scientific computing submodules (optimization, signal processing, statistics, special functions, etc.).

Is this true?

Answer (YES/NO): NO